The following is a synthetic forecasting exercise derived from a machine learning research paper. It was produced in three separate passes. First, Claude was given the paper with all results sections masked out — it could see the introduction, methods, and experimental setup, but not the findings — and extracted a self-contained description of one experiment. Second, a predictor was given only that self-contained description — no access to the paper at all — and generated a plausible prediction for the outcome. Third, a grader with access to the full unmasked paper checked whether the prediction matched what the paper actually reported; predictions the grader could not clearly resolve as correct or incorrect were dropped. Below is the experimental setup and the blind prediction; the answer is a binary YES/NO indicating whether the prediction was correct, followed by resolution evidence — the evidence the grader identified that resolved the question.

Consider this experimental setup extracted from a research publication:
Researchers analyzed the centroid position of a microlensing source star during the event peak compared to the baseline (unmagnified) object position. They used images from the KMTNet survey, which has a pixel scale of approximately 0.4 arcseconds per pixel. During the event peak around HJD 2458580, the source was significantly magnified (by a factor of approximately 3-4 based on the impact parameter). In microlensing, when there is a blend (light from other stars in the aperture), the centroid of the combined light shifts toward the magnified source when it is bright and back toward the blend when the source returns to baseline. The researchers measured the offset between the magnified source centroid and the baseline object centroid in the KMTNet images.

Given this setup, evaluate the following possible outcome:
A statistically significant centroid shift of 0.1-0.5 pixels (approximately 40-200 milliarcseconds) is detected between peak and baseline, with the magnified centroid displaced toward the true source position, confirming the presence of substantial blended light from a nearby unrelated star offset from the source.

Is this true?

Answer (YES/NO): NO